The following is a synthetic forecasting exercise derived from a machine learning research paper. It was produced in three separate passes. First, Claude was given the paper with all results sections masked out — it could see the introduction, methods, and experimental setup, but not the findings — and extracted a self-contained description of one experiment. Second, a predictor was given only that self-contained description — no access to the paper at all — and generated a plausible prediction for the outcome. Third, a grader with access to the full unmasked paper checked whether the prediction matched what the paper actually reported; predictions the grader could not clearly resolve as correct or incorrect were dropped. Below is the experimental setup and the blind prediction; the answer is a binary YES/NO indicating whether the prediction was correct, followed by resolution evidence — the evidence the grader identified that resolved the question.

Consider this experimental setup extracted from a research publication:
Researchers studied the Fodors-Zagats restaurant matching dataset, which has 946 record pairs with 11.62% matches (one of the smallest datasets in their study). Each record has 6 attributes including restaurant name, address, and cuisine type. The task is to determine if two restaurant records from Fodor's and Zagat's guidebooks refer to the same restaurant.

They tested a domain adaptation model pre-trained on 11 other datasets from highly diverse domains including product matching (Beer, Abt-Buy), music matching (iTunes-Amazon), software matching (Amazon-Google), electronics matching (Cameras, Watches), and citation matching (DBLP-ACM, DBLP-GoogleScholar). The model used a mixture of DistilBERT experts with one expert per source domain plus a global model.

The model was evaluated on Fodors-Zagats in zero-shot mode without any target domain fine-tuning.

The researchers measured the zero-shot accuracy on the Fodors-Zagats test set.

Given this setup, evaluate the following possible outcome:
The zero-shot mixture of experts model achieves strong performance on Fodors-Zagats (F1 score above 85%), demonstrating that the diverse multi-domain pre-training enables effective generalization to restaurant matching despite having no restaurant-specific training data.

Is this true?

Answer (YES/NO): YES